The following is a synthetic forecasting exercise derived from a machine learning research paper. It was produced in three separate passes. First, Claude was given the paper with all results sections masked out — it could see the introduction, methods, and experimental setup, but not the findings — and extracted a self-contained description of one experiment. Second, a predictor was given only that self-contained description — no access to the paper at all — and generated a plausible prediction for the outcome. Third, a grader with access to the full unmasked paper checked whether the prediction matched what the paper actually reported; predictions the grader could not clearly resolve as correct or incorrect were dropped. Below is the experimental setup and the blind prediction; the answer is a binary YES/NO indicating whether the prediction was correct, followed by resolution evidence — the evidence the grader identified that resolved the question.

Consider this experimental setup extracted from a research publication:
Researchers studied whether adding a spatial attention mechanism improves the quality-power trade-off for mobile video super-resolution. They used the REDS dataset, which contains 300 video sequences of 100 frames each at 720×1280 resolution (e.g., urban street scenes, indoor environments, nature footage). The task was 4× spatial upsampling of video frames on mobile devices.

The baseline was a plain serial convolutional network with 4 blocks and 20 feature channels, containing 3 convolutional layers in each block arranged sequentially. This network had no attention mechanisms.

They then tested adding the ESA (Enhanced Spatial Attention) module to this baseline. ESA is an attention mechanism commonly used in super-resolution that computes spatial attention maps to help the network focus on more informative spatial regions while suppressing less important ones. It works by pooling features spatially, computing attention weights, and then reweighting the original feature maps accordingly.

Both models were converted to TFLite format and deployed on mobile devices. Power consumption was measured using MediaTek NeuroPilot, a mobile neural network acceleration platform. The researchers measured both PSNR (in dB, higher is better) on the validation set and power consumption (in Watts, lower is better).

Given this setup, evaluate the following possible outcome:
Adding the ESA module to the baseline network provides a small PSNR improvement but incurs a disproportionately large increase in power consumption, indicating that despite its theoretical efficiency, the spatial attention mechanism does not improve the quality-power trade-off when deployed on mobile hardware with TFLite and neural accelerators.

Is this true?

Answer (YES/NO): YES